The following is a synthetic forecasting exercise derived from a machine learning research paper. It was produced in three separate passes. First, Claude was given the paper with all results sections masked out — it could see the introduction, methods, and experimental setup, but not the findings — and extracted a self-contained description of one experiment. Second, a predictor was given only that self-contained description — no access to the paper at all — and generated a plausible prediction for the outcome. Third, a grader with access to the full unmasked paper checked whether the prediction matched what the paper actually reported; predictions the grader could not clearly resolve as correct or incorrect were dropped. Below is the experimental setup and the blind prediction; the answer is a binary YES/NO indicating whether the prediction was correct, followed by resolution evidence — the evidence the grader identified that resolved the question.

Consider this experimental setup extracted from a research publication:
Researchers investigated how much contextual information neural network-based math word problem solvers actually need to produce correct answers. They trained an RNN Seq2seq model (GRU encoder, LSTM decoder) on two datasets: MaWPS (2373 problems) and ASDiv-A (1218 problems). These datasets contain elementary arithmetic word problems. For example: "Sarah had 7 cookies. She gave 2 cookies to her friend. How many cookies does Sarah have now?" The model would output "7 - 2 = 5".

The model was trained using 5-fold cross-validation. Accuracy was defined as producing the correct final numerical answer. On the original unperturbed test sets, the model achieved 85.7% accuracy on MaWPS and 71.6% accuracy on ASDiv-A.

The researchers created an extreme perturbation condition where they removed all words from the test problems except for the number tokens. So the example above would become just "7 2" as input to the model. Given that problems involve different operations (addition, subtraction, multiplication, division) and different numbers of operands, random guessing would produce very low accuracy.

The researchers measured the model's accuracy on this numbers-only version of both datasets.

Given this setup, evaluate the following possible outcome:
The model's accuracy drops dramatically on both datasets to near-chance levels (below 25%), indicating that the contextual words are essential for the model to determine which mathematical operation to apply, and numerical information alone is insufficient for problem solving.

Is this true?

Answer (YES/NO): NO